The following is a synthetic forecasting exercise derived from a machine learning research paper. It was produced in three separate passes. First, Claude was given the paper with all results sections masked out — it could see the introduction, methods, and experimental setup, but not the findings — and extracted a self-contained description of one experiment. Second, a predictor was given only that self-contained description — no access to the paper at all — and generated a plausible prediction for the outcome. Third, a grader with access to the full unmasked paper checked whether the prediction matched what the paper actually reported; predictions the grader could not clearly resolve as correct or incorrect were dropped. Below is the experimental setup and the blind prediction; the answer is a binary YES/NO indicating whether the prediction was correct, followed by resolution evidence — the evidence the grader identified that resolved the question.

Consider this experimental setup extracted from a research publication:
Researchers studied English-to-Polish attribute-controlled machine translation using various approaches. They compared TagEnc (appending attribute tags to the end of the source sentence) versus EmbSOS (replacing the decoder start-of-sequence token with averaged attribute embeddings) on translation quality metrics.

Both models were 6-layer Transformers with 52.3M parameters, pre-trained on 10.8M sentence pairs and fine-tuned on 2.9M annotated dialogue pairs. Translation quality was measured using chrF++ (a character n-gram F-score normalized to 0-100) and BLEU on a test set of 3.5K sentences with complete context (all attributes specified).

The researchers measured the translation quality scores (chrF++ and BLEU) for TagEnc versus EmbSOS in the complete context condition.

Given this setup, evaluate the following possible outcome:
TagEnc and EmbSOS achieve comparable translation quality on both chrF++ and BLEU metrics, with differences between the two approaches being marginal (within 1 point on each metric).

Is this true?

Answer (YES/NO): YES